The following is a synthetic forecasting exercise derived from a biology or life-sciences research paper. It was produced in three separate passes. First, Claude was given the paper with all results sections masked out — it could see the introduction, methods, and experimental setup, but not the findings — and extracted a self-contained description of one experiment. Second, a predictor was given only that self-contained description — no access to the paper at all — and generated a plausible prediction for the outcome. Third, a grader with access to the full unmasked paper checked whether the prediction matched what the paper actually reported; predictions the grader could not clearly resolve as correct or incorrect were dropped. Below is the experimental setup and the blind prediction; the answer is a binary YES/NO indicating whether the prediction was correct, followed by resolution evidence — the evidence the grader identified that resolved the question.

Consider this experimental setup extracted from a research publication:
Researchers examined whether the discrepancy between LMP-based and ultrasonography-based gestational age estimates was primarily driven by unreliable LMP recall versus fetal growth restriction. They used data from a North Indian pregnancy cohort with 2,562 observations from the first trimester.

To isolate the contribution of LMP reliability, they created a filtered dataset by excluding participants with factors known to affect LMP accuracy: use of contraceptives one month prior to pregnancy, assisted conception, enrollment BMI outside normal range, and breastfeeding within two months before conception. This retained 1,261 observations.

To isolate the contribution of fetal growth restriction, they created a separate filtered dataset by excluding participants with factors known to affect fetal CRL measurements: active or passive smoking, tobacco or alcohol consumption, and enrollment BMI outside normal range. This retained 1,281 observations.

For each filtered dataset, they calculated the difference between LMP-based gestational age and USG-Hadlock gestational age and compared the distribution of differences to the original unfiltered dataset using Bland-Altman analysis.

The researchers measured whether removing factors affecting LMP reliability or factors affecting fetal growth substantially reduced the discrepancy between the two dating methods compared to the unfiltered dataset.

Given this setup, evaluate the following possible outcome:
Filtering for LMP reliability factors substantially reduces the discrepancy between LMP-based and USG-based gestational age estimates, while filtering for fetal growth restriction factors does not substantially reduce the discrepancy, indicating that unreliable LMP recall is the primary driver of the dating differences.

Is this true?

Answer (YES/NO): NO